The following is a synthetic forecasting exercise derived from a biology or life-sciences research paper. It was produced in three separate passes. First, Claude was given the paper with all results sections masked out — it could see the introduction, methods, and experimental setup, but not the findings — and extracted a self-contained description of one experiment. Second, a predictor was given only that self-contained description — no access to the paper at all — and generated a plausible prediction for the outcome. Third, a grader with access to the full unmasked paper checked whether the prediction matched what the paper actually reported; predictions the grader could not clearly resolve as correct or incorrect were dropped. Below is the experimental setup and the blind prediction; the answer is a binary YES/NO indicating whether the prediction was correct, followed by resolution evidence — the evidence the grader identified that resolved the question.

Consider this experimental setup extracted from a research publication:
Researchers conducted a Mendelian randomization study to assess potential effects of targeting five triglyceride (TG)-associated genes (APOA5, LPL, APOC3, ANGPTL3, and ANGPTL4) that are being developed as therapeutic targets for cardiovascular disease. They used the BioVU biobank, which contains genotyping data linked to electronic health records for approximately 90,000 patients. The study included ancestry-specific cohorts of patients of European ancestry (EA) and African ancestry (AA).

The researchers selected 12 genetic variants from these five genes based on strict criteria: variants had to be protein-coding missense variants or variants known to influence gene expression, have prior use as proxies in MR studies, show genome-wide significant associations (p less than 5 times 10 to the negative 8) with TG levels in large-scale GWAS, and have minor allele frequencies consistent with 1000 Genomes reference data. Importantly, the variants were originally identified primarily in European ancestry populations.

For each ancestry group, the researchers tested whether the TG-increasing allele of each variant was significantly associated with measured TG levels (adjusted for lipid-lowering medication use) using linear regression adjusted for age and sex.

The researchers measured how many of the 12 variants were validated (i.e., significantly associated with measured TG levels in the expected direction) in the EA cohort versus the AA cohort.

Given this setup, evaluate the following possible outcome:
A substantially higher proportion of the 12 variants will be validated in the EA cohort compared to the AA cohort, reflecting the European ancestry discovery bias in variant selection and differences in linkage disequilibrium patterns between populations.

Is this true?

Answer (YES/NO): YES